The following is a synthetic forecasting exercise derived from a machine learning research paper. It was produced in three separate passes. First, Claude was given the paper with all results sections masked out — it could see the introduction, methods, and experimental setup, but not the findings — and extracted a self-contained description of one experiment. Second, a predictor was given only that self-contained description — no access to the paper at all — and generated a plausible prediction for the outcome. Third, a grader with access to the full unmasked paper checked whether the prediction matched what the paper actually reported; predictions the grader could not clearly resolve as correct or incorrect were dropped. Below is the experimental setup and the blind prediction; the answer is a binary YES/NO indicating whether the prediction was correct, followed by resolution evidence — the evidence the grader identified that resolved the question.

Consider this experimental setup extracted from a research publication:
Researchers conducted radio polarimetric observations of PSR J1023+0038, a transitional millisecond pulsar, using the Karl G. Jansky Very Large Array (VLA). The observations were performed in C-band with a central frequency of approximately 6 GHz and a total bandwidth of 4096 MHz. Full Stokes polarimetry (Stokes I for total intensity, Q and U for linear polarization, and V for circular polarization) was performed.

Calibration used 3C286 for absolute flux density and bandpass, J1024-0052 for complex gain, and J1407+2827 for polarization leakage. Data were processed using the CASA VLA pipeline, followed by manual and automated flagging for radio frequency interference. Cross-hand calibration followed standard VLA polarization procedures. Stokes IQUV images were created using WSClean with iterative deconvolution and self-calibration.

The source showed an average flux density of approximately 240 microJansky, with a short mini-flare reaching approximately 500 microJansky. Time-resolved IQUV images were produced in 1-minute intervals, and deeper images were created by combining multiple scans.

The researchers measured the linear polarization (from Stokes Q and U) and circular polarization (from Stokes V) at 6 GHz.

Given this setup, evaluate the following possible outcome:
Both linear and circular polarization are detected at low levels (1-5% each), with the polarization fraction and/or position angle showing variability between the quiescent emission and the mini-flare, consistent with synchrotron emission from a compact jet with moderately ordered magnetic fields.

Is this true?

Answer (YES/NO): NO